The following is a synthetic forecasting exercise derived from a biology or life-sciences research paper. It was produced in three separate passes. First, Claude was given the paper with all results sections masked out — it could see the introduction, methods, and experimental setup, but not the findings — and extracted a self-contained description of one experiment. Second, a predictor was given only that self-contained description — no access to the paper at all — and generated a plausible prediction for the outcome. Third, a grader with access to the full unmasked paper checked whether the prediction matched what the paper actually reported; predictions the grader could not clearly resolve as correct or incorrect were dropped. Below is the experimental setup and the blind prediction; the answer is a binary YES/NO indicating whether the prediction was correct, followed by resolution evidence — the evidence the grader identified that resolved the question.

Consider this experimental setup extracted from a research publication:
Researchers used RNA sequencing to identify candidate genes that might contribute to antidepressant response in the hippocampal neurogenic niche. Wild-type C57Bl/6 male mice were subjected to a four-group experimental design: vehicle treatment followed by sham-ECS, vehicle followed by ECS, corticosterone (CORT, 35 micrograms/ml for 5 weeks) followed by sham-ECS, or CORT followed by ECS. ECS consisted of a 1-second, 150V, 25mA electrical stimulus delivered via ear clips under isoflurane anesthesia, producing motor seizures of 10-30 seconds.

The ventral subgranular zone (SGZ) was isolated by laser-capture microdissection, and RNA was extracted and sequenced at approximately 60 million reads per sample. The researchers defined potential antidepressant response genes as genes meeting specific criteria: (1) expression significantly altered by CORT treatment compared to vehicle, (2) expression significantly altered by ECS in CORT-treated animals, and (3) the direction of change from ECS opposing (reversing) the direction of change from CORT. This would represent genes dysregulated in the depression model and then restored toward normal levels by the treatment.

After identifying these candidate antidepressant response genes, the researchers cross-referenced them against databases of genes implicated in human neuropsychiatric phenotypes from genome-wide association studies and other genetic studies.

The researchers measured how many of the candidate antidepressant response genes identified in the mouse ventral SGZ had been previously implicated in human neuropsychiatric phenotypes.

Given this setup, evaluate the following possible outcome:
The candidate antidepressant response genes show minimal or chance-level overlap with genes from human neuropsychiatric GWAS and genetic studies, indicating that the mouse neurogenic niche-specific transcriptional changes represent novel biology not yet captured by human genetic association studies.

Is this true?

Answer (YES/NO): NO